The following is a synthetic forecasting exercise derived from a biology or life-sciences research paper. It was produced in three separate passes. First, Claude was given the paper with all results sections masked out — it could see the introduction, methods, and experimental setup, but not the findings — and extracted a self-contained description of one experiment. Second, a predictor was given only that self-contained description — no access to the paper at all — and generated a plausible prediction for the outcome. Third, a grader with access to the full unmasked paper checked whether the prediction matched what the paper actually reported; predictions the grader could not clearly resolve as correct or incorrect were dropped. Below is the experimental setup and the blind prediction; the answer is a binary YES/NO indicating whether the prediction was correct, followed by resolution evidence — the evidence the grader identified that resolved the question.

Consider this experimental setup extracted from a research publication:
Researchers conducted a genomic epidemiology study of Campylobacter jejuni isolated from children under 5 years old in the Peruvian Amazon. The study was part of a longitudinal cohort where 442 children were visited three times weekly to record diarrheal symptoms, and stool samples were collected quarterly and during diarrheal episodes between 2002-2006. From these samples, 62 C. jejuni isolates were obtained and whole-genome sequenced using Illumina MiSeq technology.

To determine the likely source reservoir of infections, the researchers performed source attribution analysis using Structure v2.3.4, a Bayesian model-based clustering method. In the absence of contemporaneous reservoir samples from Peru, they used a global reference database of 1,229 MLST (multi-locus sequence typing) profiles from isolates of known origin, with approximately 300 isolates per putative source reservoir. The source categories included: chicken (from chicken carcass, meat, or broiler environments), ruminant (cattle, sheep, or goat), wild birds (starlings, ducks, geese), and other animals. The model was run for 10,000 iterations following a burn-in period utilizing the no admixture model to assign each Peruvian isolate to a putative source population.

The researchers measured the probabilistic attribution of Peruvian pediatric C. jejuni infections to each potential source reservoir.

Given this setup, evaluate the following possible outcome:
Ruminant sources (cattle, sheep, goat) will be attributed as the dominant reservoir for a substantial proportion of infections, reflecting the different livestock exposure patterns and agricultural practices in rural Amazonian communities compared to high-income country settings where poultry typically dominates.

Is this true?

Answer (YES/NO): NO